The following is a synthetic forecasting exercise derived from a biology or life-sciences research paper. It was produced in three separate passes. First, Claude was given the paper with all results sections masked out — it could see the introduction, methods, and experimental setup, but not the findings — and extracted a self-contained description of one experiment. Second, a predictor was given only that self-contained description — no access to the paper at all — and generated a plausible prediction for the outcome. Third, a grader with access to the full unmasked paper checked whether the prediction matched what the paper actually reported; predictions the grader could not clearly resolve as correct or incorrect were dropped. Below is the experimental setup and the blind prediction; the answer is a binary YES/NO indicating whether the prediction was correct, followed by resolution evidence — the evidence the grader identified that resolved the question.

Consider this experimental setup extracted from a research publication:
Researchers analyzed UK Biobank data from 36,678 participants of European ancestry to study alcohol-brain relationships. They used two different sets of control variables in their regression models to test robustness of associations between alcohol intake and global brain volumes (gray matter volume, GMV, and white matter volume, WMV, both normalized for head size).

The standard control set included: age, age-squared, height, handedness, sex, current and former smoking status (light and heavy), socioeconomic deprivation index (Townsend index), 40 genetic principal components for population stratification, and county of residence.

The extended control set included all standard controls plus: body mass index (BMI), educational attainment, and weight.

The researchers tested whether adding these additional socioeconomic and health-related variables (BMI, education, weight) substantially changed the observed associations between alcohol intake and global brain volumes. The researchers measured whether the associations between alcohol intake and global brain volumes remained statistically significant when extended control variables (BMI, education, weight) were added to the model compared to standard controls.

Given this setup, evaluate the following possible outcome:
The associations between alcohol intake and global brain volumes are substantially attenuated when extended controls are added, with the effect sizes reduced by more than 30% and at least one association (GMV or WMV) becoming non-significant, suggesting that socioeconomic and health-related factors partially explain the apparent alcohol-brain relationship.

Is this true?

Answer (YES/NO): NO